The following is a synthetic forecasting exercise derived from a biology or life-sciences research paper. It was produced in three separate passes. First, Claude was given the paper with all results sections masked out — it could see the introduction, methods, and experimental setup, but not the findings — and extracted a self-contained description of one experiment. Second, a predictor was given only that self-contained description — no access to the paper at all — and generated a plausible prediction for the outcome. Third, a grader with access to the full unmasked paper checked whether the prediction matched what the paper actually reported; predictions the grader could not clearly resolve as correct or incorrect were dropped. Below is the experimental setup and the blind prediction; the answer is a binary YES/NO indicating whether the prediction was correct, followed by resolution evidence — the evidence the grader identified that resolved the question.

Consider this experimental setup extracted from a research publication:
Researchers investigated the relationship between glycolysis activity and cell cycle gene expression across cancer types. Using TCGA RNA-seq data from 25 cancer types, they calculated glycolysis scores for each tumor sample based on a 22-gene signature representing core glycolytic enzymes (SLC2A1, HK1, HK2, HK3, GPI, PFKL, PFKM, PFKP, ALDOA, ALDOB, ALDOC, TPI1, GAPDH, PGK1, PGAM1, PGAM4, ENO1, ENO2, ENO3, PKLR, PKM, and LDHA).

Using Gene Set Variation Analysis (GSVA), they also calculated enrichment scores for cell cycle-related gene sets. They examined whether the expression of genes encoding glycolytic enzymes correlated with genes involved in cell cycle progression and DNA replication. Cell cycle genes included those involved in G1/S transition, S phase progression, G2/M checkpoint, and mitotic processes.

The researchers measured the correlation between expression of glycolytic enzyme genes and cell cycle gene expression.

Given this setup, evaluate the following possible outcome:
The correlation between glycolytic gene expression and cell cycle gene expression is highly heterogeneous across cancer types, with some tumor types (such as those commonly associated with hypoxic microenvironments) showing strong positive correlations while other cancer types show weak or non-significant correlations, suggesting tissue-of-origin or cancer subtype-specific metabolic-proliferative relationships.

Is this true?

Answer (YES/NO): NO